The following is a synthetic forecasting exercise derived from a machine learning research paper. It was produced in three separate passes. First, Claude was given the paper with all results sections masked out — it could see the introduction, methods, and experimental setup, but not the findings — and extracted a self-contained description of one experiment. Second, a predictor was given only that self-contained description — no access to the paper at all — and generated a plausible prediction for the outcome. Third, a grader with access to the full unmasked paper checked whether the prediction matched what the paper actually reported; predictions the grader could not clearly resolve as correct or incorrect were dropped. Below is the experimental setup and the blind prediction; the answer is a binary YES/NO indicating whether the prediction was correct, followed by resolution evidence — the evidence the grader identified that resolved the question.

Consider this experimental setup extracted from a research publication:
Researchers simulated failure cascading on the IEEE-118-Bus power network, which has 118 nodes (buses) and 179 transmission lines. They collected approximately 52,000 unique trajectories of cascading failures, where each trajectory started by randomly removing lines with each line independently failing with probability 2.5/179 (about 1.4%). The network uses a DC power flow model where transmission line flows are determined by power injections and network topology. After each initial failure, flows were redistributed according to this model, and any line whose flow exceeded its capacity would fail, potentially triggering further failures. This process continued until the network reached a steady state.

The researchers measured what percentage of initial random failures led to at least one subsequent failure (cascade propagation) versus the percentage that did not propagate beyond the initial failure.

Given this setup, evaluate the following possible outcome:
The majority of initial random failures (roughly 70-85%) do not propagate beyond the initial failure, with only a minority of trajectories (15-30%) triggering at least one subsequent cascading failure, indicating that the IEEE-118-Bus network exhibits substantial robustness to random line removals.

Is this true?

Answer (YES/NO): NO